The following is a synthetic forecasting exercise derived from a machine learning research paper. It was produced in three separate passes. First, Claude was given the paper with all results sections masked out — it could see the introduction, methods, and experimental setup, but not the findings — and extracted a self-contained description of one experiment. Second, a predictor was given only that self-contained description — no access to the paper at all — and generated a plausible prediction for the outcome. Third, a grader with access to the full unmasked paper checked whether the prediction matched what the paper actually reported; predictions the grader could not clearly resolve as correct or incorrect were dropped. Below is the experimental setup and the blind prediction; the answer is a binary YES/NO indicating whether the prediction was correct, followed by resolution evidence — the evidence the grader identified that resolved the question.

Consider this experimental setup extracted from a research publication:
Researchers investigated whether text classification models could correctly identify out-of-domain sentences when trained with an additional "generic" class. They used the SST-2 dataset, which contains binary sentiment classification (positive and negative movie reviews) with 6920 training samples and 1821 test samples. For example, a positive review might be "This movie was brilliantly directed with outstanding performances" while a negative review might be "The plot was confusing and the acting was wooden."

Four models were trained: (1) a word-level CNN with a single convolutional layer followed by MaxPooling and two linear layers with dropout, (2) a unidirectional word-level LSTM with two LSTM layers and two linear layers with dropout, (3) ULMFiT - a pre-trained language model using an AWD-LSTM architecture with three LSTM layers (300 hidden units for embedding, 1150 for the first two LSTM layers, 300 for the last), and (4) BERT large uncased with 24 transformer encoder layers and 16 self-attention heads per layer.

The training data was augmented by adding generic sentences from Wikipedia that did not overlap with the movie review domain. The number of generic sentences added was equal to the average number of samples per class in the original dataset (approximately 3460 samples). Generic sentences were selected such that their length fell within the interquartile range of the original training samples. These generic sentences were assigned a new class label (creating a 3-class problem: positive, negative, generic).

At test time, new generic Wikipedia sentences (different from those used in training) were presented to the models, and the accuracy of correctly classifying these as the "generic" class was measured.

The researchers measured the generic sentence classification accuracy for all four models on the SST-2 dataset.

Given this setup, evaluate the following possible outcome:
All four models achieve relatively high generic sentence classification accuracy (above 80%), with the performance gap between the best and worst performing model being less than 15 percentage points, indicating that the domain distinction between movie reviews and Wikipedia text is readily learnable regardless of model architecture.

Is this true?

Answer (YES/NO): YES